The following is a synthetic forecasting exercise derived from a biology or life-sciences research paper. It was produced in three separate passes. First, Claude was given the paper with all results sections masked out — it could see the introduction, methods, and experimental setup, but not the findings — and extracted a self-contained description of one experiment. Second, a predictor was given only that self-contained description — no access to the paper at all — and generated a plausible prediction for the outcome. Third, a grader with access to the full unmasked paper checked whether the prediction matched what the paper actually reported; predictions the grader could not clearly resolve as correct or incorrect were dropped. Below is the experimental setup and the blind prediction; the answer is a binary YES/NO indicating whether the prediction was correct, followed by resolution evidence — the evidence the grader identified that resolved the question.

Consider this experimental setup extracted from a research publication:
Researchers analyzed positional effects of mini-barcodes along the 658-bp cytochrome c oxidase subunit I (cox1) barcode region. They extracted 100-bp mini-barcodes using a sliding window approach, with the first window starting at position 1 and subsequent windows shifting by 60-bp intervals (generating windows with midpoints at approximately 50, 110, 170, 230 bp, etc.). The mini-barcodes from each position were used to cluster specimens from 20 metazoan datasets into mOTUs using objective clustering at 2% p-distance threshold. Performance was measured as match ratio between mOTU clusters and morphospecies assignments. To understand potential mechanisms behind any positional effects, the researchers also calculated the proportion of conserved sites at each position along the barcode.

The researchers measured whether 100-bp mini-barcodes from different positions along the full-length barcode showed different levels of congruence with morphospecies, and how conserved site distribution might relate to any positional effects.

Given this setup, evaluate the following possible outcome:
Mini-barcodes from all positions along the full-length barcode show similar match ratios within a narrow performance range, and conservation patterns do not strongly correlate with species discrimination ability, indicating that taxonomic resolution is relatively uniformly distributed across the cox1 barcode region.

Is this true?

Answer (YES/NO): NO